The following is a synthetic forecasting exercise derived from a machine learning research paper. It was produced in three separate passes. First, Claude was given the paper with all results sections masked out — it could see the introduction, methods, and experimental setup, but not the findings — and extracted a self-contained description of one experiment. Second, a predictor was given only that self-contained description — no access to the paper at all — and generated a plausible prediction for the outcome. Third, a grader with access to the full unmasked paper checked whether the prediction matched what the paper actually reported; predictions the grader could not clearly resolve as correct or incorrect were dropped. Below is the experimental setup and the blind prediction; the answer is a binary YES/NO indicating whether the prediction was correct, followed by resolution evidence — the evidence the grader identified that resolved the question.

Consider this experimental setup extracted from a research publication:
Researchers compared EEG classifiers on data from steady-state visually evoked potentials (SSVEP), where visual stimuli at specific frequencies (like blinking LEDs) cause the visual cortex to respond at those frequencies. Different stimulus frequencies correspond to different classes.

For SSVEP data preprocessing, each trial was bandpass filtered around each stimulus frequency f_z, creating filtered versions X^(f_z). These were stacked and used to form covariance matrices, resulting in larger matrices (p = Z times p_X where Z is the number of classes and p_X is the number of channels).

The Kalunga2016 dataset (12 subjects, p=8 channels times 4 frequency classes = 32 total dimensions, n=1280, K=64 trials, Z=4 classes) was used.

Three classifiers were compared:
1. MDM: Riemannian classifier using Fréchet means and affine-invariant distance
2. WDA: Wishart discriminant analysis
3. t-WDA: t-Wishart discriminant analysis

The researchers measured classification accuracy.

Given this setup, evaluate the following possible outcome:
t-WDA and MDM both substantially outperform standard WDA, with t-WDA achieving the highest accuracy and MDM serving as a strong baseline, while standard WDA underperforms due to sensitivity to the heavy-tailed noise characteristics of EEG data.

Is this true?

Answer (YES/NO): NO